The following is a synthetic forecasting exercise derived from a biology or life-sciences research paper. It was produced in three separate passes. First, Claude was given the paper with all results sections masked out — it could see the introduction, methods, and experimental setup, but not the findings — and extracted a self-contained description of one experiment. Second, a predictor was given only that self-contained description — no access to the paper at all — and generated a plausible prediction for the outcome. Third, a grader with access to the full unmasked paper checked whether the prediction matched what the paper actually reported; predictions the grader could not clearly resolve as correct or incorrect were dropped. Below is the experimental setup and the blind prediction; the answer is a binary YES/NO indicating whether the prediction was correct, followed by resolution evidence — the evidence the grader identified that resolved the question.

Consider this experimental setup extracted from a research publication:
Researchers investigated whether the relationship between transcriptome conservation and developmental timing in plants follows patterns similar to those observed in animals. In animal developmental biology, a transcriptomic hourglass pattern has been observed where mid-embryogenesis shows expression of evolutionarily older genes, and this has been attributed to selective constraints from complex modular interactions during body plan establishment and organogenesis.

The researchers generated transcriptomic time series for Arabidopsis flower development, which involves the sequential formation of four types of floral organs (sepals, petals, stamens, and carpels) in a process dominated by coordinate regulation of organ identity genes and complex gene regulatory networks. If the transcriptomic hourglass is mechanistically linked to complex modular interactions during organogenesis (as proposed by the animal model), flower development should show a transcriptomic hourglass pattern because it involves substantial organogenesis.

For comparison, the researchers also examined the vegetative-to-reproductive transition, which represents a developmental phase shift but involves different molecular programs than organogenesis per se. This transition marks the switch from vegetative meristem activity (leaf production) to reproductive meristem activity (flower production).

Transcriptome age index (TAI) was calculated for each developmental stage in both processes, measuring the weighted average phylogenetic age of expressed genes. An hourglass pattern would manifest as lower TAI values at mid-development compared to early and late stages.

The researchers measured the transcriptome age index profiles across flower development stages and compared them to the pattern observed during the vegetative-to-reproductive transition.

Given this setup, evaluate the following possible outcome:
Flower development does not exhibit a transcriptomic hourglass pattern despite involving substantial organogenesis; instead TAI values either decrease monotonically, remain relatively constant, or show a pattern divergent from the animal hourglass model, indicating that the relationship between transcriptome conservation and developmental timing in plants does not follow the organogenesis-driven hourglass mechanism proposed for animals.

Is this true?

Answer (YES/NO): YES